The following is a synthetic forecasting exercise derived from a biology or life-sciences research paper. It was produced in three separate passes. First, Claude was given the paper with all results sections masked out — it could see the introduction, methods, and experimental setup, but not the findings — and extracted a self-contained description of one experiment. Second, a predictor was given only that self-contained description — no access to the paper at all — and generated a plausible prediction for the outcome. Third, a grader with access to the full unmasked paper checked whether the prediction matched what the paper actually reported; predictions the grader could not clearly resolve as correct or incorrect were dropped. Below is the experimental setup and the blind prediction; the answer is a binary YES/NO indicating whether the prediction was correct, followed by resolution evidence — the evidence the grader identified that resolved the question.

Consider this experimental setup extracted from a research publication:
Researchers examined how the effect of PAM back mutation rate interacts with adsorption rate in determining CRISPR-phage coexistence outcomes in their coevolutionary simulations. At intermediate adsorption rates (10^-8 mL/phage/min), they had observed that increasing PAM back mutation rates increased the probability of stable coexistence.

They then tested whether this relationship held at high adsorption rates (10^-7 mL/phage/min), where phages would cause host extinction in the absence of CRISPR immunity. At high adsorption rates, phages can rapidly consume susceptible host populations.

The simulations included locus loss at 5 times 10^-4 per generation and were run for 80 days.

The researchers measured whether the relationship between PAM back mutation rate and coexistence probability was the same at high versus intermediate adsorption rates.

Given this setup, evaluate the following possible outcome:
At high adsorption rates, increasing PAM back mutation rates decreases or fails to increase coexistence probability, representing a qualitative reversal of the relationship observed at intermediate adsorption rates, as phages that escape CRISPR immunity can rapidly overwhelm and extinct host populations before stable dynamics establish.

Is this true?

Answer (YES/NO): YES